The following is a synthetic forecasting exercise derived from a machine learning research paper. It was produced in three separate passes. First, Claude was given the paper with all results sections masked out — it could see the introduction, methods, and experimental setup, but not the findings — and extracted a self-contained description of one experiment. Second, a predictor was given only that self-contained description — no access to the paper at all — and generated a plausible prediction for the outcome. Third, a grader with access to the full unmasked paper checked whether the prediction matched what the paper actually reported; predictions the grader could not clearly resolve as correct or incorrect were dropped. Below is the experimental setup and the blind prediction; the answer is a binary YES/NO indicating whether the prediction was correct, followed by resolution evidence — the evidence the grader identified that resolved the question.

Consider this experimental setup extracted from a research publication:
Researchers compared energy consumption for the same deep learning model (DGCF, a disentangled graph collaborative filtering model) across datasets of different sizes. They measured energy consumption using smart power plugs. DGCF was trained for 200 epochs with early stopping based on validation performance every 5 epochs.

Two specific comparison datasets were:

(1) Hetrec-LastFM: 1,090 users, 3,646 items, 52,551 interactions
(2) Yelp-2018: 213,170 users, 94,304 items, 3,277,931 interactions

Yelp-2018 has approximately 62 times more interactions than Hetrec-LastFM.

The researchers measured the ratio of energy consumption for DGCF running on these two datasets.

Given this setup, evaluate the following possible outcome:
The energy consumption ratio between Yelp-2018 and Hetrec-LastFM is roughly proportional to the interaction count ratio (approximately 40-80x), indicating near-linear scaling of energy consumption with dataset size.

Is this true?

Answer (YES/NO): NO